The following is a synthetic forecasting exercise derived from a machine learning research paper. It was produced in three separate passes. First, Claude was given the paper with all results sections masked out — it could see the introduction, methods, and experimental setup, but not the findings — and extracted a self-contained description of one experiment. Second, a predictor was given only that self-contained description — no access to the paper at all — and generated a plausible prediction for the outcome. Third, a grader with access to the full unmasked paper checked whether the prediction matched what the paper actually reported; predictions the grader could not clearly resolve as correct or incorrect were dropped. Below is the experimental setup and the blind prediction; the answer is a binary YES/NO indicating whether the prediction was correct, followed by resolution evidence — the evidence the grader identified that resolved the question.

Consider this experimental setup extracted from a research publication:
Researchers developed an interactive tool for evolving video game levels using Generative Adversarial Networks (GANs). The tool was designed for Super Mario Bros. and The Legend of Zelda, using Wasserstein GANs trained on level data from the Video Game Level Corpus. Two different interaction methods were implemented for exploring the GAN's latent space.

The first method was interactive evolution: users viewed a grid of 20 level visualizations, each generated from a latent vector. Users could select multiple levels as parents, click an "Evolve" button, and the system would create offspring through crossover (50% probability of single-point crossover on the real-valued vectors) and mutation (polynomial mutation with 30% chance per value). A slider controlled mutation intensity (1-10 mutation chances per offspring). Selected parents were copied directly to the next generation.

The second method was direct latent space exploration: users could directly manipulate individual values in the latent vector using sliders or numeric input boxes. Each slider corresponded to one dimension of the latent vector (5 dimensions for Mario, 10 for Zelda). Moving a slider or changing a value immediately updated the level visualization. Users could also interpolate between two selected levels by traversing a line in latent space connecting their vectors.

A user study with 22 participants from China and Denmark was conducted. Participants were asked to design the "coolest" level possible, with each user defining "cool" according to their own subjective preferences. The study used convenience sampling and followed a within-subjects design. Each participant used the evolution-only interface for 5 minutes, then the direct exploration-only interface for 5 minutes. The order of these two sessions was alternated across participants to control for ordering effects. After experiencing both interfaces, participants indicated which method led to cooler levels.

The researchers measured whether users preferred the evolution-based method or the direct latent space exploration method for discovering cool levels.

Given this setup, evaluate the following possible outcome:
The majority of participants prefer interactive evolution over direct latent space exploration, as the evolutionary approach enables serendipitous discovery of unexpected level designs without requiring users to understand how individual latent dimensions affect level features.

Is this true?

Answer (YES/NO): NO